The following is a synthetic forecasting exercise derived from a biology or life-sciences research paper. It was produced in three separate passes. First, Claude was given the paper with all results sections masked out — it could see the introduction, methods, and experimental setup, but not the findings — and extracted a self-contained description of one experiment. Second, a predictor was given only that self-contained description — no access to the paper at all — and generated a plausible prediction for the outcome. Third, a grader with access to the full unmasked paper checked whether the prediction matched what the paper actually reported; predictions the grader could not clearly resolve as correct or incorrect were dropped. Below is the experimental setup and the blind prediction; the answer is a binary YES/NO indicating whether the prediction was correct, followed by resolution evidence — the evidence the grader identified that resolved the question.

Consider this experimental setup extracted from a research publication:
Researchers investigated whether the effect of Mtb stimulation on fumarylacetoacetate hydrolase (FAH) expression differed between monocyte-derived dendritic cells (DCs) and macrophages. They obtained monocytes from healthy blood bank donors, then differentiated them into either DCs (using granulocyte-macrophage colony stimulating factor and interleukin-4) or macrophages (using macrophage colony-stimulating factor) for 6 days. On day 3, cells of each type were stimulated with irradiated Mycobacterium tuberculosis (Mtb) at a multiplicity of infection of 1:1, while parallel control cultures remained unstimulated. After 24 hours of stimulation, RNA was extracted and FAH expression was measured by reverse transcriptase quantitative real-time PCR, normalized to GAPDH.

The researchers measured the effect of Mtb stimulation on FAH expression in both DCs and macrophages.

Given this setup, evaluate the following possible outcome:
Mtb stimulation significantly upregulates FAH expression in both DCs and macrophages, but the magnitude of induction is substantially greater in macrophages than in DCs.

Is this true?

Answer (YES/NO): NO